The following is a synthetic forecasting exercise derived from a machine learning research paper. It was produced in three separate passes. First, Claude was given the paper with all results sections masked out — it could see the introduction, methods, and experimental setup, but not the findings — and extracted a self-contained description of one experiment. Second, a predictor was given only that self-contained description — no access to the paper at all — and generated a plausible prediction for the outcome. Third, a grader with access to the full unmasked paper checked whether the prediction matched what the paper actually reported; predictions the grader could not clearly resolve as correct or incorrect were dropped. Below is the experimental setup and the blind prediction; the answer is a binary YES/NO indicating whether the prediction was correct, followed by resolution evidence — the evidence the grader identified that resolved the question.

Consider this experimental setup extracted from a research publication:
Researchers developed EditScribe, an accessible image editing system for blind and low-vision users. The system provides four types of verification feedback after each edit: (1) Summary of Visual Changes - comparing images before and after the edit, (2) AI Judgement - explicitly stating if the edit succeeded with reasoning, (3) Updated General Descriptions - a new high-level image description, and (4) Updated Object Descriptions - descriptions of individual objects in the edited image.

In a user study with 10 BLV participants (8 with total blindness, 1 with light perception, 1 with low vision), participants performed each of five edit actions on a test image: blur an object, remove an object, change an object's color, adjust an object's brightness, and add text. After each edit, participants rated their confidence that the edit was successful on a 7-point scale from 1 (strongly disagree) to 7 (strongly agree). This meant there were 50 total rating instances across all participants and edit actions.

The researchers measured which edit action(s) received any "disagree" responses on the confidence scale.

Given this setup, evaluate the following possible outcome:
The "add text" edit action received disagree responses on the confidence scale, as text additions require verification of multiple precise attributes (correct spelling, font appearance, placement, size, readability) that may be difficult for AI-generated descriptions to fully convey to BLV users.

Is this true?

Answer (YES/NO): NO